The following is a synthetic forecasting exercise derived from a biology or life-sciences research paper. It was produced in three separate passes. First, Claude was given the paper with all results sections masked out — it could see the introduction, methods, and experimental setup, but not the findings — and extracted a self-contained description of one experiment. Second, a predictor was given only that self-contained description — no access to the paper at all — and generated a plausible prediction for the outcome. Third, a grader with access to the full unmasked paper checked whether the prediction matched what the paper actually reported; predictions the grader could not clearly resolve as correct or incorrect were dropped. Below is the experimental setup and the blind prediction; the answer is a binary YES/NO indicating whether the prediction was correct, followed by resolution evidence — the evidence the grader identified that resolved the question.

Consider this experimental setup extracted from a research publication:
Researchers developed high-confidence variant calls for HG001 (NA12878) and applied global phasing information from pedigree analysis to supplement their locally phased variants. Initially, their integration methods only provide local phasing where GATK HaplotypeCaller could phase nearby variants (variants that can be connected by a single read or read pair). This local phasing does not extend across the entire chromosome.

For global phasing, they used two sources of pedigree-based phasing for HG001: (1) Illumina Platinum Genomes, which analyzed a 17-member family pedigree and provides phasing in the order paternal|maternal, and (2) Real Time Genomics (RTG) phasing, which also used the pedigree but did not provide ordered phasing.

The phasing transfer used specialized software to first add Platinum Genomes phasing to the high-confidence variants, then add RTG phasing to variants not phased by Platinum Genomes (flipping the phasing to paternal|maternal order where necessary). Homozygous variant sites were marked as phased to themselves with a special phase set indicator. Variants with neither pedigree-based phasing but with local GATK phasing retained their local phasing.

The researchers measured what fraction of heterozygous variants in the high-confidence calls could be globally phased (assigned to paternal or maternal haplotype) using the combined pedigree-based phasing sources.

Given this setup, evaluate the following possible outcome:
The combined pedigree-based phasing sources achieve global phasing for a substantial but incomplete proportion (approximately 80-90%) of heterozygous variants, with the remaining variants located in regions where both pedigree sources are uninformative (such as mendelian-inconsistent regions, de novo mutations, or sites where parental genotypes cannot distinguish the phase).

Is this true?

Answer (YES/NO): NO